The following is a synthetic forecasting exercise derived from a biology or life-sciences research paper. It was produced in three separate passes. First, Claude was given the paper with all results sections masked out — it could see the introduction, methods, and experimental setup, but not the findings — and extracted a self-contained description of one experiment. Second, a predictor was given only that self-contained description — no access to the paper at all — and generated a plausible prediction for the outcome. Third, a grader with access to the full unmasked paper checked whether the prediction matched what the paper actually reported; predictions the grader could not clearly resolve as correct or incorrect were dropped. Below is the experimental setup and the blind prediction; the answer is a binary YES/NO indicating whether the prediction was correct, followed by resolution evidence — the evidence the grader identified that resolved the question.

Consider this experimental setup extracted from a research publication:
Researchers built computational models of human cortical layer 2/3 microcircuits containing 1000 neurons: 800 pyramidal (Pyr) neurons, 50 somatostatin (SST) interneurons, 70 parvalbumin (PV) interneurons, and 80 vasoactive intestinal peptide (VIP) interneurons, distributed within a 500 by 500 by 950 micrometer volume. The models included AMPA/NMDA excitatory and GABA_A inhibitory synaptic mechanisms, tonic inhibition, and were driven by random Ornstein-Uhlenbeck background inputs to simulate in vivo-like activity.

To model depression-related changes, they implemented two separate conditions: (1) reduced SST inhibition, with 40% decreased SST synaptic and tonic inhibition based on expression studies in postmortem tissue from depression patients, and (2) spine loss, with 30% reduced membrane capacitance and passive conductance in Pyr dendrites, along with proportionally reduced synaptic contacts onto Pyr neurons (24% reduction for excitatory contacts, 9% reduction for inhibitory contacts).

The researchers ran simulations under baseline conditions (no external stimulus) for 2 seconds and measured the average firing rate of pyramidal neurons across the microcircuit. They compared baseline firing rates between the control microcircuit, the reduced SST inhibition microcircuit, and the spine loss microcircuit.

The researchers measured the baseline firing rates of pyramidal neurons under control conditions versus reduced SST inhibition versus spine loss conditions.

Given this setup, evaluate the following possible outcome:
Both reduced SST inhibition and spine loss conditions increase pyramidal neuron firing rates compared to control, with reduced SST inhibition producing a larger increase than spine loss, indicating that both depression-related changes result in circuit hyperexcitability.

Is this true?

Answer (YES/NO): YES